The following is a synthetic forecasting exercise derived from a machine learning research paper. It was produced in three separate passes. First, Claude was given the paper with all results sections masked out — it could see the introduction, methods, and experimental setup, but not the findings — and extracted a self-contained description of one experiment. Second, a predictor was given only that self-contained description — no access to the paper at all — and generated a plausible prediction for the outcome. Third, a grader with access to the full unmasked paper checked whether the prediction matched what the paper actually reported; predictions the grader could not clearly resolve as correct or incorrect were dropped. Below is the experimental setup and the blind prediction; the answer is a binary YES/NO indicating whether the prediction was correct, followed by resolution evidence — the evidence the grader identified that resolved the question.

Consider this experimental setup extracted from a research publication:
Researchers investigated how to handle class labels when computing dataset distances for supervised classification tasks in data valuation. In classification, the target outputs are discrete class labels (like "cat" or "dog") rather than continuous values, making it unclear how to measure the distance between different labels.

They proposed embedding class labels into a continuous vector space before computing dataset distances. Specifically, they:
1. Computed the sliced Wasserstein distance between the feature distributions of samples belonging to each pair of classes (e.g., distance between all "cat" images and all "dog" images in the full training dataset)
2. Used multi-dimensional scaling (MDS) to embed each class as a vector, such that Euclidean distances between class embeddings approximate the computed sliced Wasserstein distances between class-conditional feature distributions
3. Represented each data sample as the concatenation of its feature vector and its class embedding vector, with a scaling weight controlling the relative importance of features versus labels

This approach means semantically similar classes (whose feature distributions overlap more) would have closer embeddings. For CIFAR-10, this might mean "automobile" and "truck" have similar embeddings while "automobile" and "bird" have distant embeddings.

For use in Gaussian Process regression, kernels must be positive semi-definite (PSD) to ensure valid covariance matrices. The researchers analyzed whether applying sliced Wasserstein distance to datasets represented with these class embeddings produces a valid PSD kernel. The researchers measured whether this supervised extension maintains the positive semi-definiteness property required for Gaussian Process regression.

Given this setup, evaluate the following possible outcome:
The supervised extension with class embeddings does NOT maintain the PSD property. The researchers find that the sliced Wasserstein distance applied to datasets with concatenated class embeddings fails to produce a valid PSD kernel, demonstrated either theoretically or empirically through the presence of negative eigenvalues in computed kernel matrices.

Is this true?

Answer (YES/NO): NO